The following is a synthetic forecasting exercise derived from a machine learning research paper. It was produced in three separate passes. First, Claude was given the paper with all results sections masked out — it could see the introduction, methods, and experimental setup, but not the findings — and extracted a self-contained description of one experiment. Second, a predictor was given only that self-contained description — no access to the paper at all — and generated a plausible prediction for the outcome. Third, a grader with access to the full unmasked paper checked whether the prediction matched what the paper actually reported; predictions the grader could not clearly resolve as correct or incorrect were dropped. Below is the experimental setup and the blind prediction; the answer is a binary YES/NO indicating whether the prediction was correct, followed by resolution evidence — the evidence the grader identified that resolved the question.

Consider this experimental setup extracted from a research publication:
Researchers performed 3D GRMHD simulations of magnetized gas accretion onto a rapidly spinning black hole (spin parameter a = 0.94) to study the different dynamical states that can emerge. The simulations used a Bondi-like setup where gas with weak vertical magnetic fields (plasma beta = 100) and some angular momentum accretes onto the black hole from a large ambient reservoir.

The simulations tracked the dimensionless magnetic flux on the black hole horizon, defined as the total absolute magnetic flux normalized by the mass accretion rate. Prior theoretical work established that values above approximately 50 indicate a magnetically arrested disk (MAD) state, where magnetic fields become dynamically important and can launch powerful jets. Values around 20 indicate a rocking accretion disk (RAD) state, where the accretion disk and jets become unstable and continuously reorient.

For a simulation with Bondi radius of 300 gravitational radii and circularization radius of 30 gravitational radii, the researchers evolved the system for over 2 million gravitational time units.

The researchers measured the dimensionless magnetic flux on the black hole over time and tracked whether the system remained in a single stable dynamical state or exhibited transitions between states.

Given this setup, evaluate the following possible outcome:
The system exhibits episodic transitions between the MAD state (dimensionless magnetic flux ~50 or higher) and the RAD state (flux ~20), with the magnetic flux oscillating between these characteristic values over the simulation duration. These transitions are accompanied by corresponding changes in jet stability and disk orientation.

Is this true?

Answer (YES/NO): YES